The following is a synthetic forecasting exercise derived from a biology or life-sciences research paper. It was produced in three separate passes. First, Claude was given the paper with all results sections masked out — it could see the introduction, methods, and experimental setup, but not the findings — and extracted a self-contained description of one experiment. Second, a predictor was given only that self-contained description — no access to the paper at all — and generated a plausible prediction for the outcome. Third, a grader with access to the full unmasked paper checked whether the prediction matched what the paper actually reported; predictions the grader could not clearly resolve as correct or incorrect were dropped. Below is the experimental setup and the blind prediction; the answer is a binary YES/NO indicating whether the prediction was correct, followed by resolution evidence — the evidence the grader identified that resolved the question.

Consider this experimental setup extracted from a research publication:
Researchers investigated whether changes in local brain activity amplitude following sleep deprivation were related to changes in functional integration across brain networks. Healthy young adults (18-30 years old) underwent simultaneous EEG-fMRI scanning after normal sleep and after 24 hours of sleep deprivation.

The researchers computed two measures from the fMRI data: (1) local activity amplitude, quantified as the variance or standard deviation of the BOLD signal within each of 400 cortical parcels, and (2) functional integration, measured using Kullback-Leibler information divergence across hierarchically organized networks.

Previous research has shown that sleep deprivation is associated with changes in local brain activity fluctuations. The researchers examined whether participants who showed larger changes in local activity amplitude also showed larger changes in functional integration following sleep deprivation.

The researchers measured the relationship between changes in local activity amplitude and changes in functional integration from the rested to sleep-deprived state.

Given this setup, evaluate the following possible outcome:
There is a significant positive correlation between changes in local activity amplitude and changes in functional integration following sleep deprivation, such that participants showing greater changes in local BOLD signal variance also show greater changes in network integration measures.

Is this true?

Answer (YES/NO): NO